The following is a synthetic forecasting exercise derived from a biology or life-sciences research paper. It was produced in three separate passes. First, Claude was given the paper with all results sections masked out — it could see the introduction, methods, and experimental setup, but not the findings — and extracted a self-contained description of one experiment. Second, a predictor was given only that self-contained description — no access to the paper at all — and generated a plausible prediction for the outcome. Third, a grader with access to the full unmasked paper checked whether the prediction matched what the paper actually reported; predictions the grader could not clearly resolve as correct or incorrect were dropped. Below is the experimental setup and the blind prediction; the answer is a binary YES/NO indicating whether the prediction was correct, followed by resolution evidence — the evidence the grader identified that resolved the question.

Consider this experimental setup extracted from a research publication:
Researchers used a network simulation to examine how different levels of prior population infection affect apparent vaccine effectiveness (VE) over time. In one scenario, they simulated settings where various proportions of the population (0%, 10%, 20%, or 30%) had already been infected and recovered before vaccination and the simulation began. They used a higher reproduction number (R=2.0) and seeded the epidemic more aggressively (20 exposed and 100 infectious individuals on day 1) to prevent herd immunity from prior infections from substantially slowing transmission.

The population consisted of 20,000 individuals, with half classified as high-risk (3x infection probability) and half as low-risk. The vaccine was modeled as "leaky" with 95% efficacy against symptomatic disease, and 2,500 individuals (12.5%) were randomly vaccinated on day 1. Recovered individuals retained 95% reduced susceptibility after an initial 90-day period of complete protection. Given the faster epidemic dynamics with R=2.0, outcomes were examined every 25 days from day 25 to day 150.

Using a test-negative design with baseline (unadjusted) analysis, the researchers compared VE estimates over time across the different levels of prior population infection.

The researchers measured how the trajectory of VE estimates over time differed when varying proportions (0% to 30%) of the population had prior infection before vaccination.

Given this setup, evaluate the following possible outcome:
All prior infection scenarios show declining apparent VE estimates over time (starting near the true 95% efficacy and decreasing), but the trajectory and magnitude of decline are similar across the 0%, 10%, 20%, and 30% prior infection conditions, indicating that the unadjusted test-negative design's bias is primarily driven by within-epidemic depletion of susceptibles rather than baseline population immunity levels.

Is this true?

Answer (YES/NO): NO